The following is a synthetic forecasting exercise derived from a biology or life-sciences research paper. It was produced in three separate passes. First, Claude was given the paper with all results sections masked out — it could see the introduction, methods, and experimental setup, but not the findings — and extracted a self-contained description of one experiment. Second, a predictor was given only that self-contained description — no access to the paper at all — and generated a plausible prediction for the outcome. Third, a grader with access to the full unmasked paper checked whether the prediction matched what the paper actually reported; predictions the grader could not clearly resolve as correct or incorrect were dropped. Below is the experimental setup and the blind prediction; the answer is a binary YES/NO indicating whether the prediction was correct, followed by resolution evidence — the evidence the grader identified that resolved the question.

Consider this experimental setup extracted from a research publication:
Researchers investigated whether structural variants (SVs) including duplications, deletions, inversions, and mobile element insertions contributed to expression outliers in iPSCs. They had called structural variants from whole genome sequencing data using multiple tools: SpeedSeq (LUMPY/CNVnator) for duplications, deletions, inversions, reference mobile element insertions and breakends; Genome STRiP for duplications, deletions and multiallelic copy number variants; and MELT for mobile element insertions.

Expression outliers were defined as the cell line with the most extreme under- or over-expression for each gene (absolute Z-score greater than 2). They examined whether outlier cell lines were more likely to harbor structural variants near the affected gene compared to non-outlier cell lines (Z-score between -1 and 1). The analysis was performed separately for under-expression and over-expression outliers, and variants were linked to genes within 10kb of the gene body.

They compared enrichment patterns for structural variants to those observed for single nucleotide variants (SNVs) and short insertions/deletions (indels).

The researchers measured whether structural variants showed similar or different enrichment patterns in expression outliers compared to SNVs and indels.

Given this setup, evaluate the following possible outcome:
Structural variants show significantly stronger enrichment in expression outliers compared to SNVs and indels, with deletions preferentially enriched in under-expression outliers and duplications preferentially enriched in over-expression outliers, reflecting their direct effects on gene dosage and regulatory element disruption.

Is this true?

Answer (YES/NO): NO